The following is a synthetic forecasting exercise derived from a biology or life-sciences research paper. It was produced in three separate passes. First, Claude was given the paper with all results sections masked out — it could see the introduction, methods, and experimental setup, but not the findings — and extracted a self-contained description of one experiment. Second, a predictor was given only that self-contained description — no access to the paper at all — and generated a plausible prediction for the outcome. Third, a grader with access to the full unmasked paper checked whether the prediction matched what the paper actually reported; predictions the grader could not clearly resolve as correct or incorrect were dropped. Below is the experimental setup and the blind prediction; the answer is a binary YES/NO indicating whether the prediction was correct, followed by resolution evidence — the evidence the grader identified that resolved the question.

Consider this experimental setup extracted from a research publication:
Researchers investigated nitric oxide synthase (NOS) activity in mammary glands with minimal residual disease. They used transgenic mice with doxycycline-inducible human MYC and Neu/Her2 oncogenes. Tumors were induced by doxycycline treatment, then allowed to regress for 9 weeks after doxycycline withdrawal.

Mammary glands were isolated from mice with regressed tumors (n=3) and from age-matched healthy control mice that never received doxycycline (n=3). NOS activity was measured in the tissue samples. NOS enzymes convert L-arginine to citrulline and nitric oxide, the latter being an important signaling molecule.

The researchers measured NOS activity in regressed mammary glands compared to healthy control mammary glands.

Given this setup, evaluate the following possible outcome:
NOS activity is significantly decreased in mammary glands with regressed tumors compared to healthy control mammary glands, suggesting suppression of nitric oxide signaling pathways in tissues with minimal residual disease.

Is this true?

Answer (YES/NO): NO